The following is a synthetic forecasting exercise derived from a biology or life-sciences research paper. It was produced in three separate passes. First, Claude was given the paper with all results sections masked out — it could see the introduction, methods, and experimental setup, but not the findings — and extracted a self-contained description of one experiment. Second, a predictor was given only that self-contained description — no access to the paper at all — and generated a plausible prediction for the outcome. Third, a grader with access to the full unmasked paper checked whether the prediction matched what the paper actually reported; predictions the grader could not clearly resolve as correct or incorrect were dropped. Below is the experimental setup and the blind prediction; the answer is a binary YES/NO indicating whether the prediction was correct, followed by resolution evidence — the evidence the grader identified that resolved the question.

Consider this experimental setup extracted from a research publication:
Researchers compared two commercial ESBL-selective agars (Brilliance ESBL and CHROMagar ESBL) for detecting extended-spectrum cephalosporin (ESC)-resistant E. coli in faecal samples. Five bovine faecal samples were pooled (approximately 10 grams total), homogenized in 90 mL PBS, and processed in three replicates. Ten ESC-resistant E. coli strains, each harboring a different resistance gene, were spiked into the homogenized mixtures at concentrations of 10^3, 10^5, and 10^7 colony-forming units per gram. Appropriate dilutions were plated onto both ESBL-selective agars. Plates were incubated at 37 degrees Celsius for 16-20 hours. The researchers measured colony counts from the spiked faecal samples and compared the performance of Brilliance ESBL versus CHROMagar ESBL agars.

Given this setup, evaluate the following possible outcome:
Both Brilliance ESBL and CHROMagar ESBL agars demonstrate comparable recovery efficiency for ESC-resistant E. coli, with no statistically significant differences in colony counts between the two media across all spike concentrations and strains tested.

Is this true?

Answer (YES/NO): NO